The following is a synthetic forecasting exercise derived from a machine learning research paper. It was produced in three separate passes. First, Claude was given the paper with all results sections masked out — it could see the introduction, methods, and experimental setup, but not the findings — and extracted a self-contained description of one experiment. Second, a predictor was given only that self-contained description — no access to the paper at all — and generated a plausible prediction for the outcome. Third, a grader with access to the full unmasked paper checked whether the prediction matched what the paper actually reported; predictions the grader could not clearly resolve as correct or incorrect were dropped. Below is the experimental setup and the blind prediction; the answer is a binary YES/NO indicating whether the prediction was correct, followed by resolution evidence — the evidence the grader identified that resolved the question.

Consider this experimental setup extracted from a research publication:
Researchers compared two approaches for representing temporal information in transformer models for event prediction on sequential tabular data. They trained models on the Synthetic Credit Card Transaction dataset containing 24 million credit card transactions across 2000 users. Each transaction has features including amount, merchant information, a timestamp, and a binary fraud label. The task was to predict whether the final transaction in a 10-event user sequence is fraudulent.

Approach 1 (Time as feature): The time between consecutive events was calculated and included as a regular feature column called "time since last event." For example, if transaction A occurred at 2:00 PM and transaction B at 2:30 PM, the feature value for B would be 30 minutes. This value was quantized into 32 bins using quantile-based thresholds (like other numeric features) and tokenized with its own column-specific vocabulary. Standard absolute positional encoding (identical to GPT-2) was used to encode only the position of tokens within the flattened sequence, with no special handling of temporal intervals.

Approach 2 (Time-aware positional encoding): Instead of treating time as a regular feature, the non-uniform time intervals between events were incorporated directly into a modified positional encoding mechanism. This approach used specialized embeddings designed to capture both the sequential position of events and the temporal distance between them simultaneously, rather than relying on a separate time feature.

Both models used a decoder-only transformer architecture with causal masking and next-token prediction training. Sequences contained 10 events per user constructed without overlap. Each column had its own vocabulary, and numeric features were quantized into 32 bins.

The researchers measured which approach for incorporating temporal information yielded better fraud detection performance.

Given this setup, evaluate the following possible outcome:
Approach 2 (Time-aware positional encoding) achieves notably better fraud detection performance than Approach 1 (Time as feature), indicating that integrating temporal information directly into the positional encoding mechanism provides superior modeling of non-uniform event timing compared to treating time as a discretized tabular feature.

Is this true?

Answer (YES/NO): NO